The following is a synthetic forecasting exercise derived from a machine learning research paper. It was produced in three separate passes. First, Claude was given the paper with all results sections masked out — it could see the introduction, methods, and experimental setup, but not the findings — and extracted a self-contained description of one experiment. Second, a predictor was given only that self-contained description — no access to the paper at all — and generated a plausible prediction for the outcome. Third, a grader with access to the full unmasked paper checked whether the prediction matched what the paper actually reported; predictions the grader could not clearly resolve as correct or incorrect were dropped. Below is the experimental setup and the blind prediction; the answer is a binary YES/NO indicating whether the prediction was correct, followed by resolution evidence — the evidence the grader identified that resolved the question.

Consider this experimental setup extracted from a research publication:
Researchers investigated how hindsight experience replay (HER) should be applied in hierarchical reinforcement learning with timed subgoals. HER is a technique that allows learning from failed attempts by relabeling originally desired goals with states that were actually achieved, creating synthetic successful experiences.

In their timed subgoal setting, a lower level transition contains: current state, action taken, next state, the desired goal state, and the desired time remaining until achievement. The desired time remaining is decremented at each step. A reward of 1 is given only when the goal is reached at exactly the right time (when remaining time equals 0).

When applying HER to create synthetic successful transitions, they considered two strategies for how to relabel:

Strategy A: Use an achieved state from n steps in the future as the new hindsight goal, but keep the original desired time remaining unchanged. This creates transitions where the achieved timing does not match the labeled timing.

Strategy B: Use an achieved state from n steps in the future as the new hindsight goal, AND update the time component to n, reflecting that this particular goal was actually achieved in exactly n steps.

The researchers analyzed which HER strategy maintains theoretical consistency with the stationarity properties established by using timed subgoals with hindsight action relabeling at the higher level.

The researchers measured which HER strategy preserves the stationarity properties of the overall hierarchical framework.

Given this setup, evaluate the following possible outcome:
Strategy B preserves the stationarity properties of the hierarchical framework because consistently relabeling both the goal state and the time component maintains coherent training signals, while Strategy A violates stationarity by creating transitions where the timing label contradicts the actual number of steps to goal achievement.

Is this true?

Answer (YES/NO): YES